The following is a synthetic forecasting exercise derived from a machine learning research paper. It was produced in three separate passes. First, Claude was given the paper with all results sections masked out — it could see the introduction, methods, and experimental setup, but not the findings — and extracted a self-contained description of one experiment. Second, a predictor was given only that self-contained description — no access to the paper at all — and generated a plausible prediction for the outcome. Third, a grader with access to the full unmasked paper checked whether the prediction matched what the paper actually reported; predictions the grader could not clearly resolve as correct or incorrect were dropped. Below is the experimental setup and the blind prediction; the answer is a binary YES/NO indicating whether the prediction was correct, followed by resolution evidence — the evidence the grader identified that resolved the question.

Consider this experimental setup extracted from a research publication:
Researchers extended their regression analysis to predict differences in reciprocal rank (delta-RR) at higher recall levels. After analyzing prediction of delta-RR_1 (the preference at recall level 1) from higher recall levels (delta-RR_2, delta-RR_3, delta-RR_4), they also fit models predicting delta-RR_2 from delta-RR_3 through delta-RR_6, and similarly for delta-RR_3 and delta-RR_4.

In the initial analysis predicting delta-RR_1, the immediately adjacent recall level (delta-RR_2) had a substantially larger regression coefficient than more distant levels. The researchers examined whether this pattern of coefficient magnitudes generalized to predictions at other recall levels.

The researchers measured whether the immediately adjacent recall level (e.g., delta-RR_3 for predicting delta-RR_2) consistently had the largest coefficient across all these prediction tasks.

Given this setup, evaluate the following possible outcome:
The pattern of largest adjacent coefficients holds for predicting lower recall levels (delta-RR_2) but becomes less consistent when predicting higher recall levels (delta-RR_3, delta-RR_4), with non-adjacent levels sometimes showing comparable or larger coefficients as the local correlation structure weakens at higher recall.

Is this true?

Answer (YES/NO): NO